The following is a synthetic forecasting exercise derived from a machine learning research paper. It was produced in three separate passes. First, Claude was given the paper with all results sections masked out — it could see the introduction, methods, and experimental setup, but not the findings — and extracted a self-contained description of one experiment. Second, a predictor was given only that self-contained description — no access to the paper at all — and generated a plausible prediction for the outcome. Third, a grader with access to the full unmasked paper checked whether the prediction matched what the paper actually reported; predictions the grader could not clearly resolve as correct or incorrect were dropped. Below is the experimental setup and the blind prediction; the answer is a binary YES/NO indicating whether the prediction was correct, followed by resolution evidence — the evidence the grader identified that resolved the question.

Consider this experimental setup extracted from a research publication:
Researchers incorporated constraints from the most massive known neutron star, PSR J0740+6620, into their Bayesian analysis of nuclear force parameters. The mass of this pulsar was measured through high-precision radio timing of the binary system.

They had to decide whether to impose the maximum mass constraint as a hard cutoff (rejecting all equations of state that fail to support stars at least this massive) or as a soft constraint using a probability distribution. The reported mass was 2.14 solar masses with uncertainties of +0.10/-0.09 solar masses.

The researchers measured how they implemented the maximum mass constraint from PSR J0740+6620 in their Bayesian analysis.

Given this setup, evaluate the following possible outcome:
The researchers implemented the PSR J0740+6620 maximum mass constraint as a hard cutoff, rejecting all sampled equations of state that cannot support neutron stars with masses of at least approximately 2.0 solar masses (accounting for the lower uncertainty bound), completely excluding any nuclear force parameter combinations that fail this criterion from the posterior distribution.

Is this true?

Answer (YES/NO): NO